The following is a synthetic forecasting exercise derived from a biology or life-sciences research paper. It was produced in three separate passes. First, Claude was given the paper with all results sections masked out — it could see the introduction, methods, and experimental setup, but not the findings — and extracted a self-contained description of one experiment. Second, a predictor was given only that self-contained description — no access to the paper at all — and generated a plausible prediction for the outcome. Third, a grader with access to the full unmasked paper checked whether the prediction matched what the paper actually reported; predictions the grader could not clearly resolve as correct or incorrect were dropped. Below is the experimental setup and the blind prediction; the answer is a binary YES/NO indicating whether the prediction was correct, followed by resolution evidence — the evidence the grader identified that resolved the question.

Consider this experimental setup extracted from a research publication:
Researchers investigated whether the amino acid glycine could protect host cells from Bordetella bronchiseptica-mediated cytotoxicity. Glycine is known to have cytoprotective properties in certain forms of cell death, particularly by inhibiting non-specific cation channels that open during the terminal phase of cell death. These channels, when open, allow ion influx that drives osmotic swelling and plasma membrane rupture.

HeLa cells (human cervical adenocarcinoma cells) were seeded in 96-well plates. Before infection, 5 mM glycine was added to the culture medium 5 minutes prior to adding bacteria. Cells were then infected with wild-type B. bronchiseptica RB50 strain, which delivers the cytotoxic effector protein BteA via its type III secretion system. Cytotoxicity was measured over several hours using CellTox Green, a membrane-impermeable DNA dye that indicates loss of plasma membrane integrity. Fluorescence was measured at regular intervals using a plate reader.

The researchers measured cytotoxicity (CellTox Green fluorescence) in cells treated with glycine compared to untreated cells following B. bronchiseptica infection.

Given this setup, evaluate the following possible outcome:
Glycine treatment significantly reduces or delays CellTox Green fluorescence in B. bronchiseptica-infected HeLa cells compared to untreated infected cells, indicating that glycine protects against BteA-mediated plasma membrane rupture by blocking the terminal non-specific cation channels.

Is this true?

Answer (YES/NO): YES